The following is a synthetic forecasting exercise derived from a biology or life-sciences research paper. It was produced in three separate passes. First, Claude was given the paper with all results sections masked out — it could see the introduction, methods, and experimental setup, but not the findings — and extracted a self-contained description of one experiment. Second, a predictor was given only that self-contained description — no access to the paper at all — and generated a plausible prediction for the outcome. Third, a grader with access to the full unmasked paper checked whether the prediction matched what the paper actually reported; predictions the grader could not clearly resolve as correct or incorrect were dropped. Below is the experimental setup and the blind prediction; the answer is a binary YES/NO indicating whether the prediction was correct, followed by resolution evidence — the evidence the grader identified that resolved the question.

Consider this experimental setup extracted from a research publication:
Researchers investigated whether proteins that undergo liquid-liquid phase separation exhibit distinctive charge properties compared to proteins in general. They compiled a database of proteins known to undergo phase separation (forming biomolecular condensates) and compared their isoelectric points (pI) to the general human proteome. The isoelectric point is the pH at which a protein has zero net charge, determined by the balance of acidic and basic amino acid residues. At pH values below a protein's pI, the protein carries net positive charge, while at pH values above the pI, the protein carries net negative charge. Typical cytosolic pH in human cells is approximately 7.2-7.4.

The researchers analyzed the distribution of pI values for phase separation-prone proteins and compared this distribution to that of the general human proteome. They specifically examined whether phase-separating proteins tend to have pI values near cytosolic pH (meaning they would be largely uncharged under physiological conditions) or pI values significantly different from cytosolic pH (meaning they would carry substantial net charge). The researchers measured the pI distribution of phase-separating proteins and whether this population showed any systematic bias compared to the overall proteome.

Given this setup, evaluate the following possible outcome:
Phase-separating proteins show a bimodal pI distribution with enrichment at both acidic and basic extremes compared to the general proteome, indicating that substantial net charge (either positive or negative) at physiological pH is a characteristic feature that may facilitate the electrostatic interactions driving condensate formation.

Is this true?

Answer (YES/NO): YES